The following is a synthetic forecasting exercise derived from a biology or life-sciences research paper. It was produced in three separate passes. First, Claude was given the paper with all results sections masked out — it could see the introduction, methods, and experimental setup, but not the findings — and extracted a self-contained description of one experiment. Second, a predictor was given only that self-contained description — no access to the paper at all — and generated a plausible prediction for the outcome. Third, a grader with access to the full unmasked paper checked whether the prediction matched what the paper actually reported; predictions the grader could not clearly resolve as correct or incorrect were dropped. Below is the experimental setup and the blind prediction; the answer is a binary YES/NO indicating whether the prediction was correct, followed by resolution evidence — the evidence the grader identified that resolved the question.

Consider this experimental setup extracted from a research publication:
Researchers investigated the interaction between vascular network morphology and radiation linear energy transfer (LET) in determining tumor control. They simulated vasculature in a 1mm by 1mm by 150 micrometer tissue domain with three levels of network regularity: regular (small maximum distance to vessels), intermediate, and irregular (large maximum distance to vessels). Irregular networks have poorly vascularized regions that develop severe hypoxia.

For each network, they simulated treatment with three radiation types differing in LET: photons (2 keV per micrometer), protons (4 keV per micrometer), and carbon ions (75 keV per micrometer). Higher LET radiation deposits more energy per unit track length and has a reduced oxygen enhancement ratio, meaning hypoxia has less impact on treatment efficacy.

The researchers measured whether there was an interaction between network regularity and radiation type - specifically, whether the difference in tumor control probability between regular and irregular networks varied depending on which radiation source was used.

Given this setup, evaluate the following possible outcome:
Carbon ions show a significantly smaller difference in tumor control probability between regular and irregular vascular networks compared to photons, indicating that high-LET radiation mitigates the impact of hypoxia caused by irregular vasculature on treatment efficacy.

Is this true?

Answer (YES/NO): YES